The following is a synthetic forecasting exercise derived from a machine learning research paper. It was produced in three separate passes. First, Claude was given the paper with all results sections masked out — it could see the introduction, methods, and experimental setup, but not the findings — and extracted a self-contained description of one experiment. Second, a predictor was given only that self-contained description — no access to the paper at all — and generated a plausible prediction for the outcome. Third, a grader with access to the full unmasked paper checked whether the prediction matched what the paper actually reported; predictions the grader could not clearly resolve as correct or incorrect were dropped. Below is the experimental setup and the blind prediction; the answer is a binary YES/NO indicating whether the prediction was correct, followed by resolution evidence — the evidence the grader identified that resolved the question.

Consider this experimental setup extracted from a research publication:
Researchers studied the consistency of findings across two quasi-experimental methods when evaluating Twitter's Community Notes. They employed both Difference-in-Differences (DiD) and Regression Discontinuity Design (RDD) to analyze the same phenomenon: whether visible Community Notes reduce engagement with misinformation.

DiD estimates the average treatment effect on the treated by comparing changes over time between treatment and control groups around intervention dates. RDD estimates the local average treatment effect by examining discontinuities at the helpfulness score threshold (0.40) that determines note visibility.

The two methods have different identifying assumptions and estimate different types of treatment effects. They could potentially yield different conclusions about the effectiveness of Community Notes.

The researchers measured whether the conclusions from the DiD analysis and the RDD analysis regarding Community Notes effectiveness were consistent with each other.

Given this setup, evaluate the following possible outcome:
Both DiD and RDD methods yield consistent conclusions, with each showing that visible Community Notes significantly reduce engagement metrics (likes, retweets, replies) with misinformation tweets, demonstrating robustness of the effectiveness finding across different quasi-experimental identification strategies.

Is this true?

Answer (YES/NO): NO